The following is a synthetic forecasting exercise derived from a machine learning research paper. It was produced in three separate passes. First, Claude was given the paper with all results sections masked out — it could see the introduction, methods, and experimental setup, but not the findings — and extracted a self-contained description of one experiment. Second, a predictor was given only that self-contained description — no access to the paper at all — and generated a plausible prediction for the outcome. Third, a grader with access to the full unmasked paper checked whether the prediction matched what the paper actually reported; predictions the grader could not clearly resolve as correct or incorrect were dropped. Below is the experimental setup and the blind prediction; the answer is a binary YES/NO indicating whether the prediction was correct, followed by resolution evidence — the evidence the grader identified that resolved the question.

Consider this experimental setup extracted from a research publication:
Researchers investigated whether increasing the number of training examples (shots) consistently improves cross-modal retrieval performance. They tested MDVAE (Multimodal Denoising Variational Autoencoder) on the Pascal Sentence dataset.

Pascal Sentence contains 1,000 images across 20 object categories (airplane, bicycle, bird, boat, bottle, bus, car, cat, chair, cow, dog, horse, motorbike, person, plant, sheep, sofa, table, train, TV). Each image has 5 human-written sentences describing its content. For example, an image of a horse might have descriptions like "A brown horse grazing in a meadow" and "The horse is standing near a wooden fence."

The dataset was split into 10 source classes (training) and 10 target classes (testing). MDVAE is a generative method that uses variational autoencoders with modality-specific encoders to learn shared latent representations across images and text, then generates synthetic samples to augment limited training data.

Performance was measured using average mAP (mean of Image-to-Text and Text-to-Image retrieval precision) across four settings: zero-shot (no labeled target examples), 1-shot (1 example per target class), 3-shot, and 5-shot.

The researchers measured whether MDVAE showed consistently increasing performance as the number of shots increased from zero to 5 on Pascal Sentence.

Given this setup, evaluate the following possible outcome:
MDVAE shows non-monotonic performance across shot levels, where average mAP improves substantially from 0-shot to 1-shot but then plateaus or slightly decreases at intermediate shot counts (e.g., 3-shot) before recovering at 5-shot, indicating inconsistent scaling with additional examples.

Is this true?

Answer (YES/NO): NO